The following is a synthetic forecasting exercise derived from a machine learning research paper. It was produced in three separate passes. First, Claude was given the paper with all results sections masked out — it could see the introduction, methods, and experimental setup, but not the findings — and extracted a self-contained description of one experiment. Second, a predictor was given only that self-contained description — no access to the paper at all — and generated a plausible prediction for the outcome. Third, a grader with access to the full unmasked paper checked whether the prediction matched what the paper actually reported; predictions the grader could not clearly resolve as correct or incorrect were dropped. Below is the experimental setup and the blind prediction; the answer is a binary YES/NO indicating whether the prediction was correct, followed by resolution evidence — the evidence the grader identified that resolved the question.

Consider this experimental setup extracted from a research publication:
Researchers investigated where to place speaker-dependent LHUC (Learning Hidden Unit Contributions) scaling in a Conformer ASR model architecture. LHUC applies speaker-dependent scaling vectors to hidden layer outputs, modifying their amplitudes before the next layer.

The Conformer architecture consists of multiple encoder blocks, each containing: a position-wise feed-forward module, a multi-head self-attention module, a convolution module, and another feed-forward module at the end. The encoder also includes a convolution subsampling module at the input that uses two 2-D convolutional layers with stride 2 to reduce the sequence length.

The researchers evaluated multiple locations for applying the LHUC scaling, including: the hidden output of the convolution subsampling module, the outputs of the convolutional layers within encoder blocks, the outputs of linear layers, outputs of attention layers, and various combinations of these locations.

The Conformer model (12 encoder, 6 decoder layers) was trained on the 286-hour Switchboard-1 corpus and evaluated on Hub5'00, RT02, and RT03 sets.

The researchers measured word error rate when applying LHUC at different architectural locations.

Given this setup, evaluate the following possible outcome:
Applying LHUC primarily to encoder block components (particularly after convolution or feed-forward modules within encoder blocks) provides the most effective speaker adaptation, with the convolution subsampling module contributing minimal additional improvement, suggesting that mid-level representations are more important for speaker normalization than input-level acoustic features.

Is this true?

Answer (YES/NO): NO